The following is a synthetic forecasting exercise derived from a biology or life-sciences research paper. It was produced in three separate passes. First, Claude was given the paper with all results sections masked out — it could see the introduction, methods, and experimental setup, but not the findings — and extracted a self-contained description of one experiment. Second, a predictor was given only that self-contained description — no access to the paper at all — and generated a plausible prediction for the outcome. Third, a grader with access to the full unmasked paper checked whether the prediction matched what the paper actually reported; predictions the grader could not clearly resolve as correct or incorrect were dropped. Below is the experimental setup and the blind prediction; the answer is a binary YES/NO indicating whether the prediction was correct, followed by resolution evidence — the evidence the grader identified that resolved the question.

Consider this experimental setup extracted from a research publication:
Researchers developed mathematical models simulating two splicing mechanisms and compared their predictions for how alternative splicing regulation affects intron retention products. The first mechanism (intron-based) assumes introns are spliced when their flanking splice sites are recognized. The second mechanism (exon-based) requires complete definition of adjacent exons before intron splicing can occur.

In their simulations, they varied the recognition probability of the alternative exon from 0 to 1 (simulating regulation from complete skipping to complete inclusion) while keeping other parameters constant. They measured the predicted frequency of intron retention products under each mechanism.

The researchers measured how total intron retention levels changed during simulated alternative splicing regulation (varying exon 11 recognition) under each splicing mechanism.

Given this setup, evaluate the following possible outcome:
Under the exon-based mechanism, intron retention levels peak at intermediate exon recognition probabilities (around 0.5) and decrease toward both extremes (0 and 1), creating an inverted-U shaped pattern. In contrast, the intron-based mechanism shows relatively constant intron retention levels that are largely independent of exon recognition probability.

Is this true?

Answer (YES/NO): NO